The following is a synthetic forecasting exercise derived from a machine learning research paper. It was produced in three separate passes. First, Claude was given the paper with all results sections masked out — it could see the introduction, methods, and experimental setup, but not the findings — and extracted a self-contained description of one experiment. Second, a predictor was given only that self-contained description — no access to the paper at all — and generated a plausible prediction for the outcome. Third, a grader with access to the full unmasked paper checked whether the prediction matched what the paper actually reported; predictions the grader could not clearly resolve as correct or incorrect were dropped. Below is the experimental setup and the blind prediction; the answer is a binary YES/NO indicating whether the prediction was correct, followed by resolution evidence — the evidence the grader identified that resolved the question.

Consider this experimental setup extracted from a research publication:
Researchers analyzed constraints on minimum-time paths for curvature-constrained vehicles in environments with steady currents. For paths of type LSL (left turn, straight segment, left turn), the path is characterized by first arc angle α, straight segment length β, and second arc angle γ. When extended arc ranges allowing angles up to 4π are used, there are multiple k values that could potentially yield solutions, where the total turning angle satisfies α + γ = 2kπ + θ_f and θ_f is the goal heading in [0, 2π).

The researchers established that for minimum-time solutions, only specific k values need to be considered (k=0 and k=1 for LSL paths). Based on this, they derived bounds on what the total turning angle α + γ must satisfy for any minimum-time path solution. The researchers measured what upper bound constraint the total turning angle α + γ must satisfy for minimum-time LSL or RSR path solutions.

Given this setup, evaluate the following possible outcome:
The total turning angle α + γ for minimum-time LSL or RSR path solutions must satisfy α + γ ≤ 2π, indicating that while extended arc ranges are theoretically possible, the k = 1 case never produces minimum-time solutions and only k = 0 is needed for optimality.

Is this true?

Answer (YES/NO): NO